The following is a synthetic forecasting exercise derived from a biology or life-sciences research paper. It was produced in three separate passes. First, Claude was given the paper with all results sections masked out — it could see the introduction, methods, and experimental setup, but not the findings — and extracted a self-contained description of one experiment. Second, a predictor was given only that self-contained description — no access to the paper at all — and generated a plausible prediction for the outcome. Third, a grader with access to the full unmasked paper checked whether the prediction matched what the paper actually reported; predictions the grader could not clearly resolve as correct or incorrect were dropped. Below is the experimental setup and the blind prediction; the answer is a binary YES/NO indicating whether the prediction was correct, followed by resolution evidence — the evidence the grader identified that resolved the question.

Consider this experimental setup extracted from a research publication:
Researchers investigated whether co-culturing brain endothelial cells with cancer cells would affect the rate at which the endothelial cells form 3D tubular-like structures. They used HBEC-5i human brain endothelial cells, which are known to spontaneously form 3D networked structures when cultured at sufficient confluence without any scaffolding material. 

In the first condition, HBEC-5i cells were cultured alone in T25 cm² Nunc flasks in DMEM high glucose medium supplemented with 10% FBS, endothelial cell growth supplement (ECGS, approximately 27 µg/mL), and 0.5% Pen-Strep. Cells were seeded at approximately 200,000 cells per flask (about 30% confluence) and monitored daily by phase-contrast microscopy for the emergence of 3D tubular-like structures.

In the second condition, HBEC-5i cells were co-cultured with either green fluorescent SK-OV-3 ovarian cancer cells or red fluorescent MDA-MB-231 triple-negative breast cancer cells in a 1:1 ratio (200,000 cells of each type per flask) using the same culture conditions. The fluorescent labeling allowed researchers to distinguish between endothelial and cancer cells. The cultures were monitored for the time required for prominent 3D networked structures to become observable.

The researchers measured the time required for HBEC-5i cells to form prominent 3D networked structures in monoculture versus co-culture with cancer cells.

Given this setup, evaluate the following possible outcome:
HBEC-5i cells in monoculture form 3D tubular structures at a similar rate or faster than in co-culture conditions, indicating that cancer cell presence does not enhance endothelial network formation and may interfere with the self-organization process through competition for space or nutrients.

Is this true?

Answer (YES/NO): NO